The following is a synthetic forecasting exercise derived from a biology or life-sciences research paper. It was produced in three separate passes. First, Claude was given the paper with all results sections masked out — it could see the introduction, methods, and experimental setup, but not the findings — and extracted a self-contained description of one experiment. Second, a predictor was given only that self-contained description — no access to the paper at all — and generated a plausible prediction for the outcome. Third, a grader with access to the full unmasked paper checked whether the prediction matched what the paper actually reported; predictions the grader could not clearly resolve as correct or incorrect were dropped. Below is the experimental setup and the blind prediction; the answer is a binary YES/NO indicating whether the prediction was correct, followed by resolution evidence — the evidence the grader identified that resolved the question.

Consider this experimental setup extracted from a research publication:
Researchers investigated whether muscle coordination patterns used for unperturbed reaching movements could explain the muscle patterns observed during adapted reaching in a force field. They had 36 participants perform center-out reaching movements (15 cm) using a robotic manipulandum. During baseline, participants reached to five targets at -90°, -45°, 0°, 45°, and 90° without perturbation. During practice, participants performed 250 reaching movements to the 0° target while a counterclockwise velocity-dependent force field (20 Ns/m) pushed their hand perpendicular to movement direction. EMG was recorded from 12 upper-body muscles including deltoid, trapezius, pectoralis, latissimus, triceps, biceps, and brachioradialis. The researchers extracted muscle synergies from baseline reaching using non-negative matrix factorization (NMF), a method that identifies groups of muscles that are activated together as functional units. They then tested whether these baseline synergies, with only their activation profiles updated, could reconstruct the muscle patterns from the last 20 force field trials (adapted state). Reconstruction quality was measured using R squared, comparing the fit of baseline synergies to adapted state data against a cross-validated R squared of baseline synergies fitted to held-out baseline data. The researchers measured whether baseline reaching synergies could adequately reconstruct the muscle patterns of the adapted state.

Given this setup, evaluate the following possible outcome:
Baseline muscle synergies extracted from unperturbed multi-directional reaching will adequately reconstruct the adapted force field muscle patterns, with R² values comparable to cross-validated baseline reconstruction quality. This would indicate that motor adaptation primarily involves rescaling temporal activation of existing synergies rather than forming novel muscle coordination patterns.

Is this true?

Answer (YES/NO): NO